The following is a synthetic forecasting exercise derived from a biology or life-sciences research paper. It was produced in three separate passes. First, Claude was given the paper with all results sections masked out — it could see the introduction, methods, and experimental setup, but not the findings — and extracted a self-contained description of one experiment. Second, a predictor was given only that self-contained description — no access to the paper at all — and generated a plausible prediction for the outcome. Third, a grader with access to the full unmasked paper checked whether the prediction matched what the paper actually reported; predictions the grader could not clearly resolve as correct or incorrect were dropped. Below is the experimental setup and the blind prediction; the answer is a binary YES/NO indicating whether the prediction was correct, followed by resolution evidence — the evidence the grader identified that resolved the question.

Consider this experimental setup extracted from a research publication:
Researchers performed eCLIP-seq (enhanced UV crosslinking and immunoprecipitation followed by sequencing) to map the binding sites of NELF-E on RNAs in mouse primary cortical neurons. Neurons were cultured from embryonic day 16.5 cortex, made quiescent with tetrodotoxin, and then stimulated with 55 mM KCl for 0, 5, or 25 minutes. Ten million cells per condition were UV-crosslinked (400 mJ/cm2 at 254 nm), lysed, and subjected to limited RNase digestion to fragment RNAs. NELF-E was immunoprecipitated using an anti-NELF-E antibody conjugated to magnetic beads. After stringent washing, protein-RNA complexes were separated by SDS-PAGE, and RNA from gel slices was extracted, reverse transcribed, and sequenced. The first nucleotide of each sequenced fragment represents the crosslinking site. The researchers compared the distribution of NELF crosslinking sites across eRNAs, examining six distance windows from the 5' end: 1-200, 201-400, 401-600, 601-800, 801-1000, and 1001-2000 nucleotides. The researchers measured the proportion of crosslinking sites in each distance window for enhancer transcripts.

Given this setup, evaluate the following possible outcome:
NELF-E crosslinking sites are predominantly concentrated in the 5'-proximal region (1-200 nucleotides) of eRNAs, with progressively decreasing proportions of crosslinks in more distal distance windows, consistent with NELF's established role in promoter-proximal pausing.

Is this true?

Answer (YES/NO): NO